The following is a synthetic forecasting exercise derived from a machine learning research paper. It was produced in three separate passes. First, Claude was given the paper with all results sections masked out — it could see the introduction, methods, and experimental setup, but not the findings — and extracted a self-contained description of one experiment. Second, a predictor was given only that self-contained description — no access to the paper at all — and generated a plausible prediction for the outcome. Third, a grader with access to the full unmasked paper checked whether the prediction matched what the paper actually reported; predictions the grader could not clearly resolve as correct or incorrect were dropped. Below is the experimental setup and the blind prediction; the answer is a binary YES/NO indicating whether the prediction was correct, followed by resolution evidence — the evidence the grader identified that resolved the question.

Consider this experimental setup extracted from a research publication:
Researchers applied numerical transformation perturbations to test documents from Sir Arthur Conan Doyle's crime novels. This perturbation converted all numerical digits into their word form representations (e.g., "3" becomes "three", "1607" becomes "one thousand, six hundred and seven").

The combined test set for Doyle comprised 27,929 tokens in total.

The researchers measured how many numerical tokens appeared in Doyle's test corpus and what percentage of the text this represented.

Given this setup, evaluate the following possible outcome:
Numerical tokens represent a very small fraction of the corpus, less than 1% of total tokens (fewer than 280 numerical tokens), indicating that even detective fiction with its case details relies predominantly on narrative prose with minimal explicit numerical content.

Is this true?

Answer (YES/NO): YES